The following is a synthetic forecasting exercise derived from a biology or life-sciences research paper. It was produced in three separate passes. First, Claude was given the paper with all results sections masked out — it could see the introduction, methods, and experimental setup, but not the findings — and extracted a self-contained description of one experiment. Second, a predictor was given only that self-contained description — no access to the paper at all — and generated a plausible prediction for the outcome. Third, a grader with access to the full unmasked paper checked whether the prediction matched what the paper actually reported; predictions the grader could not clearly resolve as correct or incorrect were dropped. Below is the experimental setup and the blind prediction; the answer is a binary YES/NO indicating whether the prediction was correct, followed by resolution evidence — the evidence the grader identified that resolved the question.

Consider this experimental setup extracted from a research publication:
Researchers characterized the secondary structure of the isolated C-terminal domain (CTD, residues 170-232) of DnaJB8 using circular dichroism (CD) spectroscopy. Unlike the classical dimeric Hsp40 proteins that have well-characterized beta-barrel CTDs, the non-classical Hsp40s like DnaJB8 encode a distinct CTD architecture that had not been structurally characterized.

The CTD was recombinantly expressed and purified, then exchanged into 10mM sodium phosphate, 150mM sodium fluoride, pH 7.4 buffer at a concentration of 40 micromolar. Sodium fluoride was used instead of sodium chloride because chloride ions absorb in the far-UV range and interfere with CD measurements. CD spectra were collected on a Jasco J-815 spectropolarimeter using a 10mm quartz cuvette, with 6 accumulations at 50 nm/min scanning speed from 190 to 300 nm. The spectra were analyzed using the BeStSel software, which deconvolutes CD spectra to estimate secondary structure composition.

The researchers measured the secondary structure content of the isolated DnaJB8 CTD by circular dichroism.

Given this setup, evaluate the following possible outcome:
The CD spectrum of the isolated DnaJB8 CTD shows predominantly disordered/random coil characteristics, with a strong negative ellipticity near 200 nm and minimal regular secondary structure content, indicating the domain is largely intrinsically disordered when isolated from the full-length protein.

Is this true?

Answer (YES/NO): NO